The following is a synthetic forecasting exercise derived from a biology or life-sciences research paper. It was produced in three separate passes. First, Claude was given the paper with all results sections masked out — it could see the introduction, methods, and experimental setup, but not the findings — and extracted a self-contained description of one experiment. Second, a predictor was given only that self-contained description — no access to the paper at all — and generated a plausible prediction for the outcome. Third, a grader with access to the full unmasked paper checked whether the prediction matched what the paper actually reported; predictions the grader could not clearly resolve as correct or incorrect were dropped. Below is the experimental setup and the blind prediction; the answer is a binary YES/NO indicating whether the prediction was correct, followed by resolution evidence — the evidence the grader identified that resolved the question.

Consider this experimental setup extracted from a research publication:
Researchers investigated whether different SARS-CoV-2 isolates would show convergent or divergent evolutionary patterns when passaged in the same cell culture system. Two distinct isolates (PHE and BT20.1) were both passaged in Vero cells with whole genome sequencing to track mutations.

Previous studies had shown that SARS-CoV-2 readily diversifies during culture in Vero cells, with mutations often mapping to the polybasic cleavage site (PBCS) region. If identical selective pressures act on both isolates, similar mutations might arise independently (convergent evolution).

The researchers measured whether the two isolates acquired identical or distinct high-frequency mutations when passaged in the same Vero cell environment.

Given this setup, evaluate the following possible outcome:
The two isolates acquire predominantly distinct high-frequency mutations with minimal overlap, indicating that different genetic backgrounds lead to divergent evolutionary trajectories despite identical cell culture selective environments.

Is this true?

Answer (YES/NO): YES